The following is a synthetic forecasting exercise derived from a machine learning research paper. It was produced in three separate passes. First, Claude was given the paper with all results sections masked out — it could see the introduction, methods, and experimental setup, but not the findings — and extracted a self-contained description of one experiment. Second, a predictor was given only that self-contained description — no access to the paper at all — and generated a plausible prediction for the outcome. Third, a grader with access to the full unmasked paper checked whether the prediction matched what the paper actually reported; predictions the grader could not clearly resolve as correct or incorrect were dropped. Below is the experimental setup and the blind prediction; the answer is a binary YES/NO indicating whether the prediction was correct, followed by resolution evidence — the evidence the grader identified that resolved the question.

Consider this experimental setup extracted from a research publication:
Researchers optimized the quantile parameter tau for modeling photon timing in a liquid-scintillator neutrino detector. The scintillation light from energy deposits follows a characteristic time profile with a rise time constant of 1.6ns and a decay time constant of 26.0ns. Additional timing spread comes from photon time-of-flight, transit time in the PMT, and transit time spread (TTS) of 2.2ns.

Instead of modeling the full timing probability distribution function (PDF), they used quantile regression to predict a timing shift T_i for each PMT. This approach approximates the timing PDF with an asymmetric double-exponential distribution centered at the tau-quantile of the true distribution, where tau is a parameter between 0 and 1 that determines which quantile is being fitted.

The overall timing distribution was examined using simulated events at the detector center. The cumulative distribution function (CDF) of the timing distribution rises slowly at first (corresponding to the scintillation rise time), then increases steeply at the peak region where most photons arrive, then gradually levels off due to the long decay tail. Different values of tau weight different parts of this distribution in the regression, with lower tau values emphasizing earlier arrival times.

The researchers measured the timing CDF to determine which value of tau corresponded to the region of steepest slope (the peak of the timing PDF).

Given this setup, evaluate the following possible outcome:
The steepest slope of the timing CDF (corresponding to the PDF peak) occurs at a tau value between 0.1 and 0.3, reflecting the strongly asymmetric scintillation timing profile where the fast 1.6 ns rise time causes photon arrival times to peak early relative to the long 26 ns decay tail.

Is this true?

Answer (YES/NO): YES